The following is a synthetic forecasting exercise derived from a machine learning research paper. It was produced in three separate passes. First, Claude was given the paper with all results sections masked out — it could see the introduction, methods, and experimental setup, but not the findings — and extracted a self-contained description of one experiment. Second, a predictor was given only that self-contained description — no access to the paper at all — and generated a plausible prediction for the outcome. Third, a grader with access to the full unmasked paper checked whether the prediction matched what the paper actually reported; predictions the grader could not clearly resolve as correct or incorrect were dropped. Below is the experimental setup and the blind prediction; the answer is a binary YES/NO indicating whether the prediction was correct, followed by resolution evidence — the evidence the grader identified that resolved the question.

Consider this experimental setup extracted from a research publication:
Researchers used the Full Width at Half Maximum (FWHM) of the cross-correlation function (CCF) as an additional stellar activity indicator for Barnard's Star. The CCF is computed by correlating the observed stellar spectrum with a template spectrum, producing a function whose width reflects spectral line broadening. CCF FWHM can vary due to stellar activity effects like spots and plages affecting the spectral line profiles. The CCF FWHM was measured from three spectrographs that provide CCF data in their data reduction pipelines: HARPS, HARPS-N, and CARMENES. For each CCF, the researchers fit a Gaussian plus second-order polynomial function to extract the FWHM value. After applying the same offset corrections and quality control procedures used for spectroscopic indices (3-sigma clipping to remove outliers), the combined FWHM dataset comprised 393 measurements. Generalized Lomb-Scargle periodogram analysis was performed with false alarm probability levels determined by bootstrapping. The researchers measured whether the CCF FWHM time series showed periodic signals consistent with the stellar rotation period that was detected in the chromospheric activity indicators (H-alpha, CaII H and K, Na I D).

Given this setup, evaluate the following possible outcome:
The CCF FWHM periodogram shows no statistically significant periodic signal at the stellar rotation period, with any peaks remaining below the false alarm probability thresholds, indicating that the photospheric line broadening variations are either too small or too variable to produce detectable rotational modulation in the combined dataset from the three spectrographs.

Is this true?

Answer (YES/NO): NO